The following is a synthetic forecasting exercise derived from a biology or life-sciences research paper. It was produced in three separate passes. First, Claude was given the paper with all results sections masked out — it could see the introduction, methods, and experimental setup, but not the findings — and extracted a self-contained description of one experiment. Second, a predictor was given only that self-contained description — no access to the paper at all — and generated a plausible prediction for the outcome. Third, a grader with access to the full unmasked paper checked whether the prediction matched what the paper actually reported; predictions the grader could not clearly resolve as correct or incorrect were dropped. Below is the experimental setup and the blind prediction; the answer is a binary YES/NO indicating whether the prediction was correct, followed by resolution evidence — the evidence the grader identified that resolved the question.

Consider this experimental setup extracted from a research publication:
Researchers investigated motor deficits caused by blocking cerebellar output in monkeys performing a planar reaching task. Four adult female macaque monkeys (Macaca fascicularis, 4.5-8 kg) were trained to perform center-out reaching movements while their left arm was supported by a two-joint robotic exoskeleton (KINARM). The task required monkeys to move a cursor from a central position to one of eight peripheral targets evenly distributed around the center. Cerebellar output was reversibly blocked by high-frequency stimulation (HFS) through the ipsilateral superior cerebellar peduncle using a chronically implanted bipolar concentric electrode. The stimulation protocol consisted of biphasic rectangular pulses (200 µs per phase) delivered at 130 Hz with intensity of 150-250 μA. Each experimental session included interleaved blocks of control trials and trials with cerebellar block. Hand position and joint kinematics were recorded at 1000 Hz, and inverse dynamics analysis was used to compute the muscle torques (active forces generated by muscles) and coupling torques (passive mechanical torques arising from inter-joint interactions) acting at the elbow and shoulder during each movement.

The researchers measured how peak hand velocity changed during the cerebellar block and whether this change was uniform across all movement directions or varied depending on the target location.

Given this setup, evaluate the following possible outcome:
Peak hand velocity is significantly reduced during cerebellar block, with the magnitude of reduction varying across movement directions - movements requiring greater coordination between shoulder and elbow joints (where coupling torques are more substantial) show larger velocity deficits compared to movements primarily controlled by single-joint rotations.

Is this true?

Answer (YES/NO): YES